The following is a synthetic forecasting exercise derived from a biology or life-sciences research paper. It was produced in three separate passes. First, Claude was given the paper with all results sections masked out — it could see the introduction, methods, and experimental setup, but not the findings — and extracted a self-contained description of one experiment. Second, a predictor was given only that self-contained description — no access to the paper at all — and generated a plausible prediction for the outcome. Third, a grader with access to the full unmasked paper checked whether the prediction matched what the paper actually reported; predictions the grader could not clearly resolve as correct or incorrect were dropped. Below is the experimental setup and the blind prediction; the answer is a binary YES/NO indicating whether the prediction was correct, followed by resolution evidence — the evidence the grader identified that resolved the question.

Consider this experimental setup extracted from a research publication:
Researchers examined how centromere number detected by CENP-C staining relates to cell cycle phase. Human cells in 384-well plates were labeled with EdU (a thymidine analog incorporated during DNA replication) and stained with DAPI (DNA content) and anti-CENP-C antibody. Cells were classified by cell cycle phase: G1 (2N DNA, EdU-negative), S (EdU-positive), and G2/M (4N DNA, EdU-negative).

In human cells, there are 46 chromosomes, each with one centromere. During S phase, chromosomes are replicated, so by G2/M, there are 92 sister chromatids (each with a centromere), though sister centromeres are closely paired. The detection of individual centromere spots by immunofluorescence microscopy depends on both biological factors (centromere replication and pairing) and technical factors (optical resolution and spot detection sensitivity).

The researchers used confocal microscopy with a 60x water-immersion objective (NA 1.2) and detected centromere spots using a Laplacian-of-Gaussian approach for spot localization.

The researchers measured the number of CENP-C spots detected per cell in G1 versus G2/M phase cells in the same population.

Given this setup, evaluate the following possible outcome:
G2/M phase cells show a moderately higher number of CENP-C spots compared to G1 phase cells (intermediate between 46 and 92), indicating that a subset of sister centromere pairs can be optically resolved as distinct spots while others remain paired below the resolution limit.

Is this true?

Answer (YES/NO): YES